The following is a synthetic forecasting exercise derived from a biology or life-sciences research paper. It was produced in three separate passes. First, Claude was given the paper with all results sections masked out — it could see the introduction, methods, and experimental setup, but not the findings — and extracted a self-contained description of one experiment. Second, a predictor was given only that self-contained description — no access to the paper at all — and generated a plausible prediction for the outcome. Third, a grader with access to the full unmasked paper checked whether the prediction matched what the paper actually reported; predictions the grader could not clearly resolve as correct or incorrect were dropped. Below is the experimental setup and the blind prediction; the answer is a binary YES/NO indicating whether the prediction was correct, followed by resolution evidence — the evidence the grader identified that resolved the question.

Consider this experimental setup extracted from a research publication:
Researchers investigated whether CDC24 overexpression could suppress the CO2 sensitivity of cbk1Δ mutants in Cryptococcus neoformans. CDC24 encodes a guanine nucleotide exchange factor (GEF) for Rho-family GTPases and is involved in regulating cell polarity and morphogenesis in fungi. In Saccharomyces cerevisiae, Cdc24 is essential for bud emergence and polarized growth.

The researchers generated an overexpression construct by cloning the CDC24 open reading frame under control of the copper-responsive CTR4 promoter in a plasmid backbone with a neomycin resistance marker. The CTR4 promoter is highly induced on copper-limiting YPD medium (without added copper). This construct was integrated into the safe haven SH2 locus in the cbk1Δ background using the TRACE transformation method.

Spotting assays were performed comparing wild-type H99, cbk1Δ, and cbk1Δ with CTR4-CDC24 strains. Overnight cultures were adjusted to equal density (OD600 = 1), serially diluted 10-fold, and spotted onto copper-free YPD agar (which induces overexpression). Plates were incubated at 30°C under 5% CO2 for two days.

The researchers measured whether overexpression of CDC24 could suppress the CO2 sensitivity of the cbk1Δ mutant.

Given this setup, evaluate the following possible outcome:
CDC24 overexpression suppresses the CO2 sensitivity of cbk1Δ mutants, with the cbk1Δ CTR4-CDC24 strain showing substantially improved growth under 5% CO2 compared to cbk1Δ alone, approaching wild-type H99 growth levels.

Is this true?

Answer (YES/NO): NO